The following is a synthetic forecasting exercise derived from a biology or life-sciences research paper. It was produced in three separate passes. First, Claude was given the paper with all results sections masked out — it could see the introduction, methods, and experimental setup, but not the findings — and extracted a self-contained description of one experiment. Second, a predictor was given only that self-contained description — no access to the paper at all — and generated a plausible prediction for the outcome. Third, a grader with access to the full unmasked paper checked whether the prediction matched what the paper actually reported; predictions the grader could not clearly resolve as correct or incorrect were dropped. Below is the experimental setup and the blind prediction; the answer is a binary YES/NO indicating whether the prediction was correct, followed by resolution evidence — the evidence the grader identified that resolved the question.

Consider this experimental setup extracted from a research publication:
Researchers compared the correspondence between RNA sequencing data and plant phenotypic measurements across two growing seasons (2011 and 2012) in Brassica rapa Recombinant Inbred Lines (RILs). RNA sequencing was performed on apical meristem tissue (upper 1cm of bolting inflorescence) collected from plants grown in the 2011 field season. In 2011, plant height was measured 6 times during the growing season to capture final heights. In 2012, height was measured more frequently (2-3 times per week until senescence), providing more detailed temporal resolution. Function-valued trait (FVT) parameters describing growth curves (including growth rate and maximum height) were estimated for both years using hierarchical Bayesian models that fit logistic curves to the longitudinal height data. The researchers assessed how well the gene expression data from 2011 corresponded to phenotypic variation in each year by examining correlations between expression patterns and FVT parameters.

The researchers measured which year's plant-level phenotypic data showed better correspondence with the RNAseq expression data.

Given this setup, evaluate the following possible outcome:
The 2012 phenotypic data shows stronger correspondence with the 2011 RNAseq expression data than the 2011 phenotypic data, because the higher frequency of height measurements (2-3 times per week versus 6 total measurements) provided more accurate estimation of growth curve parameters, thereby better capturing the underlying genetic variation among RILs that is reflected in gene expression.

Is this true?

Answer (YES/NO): YES